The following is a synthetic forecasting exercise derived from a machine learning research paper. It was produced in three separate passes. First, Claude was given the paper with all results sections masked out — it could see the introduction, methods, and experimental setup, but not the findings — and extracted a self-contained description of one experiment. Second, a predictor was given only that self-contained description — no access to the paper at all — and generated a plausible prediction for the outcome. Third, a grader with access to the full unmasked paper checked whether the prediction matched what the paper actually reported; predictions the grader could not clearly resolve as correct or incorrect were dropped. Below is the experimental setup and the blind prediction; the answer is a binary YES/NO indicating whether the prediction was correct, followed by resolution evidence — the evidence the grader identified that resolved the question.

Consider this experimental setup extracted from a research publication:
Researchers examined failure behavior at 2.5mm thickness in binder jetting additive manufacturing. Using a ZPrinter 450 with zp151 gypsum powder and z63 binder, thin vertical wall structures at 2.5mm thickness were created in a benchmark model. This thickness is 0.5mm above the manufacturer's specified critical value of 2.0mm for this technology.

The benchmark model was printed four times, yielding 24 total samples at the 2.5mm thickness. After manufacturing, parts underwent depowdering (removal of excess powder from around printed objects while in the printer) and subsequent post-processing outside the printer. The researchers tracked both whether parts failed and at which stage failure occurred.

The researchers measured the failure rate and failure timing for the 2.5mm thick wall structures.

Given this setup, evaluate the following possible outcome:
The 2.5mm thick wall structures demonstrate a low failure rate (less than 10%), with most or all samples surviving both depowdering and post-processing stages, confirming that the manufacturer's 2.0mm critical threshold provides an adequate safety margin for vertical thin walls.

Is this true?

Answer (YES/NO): YES